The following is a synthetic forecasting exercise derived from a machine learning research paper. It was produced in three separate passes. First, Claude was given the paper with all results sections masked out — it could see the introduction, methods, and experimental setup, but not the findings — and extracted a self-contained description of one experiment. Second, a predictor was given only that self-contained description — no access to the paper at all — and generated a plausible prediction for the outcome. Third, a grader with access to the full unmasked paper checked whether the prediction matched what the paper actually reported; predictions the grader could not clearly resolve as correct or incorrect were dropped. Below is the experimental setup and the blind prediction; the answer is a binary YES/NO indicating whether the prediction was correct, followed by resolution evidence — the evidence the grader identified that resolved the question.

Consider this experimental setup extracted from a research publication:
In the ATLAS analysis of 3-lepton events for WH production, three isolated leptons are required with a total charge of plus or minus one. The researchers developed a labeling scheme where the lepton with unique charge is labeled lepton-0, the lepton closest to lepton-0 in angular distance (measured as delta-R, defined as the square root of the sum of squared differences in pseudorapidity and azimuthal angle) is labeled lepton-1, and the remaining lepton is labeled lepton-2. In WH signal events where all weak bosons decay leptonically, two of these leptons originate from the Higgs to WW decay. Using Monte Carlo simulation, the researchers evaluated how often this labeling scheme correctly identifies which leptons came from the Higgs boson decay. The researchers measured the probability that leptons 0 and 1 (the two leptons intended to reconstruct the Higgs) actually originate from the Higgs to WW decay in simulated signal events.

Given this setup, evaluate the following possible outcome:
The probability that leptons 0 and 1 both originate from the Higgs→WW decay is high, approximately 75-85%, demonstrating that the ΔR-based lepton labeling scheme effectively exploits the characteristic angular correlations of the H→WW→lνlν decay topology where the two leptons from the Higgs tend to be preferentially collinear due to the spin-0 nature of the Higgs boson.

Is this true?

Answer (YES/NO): YES